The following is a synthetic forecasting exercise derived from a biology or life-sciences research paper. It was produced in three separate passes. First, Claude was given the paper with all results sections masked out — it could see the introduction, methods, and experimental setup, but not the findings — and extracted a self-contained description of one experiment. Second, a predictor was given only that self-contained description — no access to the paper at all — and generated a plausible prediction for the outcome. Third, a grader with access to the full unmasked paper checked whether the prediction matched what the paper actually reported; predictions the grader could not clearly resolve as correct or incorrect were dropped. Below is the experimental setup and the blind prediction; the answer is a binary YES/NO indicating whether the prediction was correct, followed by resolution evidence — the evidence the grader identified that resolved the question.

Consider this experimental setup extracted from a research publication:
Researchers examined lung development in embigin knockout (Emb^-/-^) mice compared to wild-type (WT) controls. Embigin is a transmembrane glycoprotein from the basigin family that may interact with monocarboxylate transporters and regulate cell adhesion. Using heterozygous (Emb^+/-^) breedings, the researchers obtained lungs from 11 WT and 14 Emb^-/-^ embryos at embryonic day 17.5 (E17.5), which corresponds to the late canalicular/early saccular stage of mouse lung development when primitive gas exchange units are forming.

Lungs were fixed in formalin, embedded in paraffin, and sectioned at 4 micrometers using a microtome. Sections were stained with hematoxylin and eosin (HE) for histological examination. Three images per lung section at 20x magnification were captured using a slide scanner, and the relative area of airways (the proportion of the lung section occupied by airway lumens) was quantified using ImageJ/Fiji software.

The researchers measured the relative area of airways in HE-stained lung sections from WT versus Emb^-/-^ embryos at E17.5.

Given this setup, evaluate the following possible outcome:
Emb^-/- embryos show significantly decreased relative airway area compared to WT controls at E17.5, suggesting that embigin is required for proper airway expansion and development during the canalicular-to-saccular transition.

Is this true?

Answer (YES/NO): YES